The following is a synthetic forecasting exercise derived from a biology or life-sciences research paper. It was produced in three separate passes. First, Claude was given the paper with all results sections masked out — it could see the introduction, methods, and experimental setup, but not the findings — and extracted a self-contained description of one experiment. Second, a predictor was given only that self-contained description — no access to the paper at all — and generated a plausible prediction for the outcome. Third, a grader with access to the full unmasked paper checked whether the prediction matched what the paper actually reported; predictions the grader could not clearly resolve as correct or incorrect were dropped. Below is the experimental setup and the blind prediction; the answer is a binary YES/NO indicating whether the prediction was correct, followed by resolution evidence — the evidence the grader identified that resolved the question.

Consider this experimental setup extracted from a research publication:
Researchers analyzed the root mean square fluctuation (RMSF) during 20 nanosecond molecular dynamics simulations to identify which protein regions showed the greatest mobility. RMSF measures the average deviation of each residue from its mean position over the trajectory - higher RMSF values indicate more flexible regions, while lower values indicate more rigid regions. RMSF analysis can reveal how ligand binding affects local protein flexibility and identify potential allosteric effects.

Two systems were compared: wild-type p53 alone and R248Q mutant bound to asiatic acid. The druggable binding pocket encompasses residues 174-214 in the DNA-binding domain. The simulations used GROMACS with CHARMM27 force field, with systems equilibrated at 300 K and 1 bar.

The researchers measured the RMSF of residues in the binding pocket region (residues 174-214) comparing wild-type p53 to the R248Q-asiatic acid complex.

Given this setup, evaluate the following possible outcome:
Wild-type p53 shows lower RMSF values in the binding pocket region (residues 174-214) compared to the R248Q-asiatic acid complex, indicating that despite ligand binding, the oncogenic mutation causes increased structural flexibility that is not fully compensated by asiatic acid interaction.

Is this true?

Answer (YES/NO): YES